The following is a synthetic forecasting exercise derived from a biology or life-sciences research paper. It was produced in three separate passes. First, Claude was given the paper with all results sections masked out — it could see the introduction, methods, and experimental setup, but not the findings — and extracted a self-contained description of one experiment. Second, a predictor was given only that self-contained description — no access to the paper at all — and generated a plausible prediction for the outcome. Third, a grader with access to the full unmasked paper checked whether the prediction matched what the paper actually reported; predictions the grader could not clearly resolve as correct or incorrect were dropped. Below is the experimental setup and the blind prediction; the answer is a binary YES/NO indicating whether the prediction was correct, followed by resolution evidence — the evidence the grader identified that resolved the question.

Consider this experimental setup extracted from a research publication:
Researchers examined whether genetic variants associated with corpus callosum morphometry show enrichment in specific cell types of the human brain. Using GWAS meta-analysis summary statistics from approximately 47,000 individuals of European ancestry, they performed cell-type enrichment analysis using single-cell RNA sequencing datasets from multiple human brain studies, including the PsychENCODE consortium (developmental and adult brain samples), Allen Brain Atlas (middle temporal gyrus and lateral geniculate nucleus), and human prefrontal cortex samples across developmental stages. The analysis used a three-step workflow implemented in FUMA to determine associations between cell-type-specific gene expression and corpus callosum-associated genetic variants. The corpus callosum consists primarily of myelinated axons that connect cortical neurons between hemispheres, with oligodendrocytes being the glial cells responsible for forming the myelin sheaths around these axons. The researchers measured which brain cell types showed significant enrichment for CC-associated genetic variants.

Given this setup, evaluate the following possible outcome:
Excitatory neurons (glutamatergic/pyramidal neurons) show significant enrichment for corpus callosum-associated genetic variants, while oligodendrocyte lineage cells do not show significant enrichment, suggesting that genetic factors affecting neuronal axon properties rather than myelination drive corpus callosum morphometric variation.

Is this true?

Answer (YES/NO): NO